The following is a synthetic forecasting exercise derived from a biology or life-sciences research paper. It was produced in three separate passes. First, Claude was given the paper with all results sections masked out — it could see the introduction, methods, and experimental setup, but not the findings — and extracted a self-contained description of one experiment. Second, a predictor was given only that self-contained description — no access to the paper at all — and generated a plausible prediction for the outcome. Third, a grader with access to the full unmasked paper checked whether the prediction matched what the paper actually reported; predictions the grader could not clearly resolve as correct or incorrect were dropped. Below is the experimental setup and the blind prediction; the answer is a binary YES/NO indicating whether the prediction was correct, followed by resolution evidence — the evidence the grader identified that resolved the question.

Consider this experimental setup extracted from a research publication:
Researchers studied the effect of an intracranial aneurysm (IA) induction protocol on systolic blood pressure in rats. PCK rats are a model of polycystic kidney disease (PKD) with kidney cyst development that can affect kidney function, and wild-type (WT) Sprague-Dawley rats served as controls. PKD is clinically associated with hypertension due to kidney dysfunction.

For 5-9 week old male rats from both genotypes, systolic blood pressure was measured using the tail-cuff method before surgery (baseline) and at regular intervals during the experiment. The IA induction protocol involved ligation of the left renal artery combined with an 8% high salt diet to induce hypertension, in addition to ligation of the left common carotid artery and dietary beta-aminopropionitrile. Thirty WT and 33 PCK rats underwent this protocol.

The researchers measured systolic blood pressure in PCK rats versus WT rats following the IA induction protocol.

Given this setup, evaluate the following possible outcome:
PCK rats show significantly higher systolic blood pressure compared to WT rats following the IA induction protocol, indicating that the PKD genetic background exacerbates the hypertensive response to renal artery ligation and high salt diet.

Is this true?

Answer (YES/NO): NO